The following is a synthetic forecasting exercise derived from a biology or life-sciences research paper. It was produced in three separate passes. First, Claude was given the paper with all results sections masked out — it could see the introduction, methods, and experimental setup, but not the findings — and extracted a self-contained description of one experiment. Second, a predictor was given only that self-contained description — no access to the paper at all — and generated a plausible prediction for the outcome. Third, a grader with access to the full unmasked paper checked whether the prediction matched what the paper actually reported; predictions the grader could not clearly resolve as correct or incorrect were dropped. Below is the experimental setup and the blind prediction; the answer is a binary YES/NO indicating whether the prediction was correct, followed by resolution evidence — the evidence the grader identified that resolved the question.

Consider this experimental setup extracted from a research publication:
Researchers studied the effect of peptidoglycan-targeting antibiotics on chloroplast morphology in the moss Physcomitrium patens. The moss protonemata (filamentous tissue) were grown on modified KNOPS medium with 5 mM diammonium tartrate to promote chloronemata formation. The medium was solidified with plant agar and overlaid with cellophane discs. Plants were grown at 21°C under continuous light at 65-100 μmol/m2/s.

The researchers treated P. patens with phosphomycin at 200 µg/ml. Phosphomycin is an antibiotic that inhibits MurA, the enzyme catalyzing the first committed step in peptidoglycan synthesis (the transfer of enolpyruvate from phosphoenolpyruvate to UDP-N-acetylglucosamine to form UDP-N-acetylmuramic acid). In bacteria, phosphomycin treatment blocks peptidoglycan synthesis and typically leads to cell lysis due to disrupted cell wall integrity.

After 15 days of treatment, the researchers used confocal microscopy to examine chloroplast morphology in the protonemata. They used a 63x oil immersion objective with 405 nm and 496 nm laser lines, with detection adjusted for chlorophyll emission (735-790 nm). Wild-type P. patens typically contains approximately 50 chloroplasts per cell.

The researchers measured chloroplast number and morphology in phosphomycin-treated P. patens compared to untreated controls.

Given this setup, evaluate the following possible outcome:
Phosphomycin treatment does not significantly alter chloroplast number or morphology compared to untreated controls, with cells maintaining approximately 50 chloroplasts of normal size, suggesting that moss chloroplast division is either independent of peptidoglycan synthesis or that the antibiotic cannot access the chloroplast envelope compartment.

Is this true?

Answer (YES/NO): NO